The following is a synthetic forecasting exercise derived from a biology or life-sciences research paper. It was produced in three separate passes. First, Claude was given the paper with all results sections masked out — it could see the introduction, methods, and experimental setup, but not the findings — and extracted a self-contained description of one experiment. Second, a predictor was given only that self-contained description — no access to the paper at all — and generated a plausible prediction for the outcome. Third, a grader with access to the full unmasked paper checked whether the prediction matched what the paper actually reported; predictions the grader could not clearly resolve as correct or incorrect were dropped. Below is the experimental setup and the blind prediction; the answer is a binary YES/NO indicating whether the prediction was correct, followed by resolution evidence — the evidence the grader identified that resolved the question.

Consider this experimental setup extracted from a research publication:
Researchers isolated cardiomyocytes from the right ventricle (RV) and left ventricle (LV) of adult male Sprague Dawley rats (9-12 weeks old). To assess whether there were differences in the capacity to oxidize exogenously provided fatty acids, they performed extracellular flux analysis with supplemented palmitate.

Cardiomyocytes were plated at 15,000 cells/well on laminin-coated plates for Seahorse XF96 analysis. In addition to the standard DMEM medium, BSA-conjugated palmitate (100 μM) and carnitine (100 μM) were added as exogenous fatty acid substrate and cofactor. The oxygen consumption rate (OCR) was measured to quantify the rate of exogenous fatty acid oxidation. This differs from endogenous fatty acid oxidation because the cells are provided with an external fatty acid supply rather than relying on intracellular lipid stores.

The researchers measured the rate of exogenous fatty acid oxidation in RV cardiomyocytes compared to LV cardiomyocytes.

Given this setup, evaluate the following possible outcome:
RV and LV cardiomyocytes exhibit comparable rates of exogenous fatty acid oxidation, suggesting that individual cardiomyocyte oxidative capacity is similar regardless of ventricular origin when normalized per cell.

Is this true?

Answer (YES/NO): NO